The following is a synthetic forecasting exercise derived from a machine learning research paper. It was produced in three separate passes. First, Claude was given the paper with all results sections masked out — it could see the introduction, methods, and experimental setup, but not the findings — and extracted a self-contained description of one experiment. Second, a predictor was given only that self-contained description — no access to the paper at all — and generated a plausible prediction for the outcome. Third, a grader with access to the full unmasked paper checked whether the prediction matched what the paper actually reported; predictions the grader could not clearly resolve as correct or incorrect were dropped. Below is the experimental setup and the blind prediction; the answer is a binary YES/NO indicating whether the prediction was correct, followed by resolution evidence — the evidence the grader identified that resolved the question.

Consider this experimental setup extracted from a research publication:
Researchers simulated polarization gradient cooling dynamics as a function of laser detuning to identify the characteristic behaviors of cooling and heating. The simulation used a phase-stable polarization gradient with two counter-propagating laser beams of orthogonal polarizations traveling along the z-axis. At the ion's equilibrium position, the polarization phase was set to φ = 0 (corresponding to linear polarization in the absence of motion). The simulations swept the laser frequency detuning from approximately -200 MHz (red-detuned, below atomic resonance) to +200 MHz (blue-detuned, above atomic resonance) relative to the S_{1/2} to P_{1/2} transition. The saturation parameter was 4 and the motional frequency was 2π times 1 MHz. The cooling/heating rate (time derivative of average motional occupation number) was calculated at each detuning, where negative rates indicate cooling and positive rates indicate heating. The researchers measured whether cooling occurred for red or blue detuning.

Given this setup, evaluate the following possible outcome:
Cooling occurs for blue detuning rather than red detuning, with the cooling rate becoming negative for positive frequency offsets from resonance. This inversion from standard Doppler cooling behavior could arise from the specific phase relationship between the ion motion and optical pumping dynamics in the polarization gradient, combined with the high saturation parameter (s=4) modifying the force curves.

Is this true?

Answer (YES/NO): YES